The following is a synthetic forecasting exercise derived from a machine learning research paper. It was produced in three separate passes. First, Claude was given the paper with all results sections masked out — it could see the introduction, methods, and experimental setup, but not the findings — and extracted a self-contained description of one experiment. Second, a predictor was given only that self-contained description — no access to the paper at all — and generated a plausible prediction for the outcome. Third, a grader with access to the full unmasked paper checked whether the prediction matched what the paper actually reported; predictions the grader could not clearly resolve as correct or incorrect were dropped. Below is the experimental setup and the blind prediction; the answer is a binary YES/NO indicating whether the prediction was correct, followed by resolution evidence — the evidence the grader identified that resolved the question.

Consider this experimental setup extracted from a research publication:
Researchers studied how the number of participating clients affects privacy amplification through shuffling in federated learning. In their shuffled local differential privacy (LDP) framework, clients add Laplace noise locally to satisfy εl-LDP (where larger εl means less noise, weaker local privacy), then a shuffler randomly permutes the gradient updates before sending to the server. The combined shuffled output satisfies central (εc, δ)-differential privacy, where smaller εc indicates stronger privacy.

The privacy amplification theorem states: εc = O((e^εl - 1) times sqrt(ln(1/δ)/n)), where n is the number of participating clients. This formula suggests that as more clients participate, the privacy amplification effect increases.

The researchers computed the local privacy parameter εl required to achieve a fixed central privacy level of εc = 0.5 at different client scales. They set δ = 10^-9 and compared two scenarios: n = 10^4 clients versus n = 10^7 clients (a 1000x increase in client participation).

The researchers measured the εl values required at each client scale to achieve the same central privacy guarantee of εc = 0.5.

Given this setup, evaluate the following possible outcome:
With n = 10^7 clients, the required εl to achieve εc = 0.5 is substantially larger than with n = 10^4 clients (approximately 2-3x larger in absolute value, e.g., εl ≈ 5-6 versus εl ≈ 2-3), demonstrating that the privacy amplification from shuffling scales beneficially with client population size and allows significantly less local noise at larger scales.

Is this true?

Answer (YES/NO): YES